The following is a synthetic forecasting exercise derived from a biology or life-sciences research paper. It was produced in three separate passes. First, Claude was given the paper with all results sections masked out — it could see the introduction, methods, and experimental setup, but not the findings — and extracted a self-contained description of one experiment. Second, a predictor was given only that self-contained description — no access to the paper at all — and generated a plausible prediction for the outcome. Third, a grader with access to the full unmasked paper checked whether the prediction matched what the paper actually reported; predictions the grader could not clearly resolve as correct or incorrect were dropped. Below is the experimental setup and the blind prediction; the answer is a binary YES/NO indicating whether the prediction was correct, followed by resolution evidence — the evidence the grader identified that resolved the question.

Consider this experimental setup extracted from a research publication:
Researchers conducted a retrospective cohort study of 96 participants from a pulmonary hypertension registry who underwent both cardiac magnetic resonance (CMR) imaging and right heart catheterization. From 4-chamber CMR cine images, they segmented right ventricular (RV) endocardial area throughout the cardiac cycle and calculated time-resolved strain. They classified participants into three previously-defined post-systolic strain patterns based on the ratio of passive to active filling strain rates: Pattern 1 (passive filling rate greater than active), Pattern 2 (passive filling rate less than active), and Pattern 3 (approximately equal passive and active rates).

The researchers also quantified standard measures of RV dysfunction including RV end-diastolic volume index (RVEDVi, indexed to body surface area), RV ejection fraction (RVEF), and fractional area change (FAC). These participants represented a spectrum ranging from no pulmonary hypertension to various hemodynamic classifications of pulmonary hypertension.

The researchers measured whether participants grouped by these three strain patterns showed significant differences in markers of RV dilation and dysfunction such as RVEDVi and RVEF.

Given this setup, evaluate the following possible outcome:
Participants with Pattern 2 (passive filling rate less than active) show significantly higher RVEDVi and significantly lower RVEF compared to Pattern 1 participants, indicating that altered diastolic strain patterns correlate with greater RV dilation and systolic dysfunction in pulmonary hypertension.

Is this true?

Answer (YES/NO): NO